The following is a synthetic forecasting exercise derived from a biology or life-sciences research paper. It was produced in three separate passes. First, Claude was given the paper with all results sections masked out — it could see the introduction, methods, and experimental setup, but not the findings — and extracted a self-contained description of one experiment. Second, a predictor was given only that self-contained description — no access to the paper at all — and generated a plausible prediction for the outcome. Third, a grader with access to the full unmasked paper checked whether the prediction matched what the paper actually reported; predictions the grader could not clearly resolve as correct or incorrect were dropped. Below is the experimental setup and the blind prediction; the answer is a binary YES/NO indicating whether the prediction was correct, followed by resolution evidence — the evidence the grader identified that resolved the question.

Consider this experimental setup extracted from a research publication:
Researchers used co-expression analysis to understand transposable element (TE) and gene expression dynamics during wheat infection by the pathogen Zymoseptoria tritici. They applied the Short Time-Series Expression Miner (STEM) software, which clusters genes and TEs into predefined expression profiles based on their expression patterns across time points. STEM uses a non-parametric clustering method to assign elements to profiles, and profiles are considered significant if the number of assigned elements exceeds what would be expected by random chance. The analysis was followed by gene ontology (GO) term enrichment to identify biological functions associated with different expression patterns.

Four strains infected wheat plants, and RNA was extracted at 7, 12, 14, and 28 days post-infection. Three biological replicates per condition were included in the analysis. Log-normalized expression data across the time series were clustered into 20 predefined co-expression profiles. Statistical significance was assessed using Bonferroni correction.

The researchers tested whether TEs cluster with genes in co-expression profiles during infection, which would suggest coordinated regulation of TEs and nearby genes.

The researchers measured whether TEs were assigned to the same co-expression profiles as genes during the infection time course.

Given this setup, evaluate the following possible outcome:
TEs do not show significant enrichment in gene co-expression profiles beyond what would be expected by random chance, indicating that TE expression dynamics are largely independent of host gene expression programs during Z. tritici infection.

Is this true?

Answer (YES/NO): NO